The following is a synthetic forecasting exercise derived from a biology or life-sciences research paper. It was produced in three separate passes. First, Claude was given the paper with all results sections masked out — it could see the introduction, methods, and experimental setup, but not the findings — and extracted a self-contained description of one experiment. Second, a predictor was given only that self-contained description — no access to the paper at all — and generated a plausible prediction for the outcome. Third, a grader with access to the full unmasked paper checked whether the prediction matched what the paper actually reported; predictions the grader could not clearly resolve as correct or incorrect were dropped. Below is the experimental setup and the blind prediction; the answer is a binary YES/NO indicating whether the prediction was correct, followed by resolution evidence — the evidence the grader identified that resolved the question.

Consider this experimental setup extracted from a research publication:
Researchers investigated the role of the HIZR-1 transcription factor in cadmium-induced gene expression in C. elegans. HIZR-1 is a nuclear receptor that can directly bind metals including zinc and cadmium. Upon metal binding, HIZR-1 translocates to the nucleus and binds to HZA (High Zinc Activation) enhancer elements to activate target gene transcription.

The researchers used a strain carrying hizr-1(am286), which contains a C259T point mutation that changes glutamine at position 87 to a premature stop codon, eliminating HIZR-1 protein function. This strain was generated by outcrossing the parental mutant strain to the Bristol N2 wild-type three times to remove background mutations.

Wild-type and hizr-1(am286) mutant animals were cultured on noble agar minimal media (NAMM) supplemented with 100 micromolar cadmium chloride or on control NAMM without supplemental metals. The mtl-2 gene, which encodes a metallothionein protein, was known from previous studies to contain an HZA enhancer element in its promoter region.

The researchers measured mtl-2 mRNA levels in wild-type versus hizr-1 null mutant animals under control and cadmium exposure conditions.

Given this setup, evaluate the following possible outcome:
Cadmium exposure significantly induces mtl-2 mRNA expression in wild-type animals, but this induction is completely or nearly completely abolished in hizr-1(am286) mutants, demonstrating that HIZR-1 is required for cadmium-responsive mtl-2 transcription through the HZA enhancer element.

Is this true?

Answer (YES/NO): YES